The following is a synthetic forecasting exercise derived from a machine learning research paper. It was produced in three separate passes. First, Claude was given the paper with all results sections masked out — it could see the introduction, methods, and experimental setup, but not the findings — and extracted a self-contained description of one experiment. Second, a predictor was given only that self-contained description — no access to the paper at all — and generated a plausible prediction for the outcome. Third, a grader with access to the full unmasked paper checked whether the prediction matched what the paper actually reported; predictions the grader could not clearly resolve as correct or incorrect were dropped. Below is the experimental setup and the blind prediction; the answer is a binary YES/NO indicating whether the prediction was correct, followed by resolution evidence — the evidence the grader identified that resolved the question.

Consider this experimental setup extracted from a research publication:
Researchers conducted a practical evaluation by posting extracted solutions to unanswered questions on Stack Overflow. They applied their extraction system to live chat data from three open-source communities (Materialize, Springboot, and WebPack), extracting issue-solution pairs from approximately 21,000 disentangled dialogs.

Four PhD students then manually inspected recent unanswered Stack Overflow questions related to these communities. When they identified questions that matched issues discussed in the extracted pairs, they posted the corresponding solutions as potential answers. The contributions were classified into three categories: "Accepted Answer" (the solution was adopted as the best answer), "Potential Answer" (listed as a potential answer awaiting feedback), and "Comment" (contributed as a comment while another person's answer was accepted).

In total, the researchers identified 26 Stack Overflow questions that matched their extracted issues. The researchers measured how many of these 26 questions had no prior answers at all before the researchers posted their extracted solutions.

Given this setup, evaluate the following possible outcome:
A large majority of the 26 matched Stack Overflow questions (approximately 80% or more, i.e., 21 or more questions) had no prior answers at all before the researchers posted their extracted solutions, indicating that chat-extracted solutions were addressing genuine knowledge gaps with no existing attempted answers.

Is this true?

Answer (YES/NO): NO